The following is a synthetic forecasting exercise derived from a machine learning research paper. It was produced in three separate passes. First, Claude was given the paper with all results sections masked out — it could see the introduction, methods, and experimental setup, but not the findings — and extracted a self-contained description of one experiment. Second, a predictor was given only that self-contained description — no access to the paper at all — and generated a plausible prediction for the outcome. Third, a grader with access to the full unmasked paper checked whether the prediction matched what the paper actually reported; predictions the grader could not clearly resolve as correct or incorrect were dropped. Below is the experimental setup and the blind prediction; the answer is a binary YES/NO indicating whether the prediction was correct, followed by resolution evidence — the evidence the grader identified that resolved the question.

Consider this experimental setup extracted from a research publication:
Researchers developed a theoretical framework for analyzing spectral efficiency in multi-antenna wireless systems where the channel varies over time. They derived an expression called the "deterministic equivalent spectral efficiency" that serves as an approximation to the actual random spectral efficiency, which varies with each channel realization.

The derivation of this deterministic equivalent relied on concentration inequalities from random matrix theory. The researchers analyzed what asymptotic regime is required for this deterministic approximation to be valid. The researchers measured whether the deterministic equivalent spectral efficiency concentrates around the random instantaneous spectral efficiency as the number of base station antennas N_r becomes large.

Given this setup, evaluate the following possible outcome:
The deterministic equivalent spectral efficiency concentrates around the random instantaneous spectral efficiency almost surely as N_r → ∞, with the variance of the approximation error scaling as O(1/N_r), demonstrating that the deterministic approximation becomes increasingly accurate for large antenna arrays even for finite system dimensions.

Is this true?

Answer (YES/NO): NO